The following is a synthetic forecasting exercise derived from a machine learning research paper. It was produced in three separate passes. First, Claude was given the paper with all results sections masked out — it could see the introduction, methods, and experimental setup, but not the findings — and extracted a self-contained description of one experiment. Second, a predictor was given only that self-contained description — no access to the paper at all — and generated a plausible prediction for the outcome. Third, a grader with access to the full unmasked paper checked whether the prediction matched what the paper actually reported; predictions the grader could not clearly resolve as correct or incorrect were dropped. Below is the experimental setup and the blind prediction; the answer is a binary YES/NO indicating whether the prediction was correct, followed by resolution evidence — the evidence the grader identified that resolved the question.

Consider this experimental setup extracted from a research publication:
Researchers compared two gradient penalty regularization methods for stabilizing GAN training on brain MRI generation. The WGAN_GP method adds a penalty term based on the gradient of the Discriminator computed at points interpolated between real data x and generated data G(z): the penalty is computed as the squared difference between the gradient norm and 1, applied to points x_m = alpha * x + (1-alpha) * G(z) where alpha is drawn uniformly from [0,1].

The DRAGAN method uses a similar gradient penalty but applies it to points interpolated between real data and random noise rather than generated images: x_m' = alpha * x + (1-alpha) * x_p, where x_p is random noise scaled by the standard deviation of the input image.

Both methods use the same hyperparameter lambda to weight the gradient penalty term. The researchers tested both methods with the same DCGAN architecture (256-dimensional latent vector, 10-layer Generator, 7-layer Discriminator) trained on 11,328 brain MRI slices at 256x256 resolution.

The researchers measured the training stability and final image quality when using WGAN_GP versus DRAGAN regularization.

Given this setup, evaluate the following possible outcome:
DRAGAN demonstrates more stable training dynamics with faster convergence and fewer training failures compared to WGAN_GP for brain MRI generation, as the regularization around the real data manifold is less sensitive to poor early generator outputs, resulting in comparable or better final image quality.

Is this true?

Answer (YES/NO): NO